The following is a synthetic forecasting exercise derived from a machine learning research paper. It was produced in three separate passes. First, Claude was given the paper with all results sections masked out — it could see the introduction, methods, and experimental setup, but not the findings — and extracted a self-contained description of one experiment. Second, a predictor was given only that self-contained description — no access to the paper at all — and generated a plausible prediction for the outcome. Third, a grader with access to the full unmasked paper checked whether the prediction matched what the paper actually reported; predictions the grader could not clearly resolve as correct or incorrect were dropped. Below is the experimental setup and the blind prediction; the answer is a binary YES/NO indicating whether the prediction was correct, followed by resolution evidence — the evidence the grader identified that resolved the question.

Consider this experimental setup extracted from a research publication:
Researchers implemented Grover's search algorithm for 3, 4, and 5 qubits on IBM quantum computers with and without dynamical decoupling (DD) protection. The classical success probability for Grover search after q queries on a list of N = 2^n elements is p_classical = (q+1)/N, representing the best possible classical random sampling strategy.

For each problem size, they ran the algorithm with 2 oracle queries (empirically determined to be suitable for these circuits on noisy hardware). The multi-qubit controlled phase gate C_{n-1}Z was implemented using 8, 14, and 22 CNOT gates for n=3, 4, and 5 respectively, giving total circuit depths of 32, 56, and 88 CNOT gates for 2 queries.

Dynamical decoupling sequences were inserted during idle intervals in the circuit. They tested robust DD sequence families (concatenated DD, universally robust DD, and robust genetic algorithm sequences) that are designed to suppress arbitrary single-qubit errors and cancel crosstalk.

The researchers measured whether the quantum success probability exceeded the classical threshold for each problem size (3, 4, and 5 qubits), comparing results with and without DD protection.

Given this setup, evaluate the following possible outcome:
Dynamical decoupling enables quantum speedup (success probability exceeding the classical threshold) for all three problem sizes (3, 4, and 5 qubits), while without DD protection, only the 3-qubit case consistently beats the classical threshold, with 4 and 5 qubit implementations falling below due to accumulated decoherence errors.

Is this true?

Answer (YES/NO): YES